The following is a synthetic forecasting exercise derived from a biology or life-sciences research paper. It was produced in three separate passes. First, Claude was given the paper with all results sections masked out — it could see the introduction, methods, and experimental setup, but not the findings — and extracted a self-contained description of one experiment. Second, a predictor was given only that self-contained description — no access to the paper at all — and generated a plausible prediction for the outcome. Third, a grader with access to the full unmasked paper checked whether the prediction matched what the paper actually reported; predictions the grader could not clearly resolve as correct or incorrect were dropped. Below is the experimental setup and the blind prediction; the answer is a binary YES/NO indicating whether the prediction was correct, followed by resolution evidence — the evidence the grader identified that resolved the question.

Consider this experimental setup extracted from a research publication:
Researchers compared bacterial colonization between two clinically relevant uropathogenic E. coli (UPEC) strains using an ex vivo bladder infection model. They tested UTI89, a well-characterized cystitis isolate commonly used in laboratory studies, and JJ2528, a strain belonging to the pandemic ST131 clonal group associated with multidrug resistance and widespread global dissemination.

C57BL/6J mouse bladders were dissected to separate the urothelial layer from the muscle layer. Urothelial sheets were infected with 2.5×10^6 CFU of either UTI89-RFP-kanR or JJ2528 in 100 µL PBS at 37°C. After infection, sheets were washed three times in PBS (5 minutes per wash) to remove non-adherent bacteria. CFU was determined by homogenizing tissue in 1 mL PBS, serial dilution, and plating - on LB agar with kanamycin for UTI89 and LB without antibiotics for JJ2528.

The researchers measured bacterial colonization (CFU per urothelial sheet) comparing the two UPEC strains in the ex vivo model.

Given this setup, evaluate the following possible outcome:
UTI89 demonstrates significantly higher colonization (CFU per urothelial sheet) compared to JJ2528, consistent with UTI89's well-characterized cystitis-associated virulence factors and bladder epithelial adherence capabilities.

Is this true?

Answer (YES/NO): NO